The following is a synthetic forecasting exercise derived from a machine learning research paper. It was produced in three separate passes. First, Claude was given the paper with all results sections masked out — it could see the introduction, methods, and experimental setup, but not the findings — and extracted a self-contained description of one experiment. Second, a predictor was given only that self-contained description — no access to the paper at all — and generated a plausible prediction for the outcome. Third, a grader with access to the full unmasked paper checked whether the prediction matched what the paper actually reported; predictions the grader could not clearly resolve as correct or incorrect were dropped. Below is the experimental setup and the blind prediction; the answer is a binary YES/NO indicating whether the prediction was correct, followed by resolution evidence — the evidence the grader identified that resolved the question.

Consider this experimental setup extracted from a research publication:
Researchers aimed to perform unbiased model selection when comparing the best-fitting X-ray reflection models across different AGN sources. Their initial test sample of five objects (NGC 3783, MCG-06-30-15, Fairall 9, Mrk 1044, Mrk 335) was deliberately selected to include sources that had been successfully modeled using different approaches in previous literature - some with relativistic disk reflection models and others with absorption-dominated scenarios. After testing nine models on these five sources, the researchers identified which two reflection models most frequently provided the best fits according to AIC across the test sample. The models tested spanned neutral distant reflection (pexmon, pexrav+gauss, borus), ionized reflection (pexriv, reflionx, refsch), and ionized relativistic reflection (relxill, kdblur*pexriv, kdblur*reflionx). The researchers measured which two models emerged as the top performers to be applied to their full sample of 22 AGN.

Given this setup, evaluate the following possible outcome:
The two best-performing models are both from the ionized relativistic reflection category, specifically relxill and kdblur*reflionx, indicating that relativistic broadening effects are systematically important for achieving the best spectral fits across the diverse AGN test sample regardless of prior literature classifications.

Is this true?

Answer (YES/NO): NO